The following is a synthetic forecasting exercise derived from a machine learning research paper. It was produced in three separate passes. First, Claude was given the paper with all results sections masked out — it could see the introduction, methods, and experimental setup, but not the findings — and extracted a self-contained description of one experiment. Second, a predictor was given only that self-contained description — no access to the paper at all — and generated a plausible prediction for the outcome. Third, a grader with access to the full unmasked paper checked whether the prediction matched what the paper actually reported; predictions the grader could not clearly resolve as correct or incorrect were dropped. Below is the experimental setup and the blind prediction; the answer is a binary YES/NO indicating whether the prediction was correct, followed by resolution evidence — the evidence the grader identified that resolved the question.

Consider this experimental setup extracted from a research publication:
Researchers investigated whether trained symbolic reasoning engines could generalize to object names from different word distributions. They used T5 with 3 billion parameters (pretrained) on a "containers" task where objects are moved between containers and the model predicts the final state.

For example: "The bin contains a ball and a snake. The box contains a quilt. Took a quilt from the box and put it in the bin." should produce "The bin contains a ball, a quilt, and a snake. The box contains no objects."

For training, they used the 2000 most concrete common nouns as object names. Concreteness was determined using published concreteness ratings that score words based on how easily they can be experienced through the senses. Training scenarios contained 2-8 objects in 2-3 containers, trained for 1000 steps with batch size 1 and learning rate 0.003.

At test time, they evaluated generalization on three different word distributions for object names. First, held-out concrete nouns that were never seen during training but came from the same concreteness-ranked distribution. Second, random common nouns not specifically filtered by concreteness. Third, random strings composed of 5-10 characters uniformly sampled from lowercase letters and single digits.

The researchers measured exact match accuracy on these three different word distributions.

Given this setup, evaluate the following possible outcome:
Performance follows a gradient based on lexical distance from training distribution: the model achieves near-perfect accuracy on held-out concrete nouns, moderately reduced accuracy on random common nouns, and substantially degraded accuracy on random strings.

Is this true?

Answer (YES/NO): NO